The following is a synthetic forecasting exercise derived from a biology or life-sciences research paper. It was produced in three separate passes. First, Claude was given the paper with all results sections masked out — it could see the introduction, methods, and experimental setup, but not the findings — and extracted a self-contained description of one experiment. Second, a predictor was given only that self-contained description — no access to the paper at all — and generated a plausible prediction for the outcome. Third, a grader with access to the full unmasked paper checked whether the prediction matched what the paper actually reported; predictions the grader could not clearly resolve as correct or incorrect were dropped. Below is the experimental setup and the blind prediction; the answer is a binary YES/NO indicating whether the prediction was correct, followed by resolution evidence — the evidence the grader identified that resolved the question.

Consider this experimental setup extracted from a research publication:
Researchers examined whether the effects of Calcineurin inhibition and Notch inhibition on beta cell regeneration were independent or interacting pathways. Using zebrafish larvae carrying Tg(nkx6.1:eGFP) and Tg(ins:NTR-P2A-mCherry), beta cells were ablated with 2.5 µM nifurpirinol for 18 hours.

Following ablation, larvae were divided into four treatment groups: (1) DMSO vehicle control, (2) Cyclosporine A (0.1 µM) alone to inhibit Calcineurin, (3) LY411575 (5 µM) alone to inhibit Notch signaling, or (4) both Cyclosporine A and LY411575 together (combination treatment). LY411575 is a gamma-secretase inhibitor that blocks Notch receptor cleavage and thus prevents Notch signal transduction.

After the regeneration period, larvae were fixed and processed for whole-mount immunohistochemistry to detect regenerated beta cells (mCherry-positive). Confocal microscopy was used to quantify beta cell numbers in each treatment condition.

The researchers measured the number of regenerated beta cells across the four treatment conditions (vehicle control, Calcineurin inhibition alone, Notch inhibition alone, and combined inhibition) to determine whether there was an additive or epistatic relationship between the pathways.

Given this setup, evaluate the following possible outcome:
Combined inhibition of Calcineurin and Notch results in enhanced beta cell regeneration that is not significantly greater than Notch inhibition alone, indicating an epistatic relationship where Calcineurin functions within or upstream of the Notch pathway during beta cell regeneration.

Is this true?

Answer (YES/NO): NO